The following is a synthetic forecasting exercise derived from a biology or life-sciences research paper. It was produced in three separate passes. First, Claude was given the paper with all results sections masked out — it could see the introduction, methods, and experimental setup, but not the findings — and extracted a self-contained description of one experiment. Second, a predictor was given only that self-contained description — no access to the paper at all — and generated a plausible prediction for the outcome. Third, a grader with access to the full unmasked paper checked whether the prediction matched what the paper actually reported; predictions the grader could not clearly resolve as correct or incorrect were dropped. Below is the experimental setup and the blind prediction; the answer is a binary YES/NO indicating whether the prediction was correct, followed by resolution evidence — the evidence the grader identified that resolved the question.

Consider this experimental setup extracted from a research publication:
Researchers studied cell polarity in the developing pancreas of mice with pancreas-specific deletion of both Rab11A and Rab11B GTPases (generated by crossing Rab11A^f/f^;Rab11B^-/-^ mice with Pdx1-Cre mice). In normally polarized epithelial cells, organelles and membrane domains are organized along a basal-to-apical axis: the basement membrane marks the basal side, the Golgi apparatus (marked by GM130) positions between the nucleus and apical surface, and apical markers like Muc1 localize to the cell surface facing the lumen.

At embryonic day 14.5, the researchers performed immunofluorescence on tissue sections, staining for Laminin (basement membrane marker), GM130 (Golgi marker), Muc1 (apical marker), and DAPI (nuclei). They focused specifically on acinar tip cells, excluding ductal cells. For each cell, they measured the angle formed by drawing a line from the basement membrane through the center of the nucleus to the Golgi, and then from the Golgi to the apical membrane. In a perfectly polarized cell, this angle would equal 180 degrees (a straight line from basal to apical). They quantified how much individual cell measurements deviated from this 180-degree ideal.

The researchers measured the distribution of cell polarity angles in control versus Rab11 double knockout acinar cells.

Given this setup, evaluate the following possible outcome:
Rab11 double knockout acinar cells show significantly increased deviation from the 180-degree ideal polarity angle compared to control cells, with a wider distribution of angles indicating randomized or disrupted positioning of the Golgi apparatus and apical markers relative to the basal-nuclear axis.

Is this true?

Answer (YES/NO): YES